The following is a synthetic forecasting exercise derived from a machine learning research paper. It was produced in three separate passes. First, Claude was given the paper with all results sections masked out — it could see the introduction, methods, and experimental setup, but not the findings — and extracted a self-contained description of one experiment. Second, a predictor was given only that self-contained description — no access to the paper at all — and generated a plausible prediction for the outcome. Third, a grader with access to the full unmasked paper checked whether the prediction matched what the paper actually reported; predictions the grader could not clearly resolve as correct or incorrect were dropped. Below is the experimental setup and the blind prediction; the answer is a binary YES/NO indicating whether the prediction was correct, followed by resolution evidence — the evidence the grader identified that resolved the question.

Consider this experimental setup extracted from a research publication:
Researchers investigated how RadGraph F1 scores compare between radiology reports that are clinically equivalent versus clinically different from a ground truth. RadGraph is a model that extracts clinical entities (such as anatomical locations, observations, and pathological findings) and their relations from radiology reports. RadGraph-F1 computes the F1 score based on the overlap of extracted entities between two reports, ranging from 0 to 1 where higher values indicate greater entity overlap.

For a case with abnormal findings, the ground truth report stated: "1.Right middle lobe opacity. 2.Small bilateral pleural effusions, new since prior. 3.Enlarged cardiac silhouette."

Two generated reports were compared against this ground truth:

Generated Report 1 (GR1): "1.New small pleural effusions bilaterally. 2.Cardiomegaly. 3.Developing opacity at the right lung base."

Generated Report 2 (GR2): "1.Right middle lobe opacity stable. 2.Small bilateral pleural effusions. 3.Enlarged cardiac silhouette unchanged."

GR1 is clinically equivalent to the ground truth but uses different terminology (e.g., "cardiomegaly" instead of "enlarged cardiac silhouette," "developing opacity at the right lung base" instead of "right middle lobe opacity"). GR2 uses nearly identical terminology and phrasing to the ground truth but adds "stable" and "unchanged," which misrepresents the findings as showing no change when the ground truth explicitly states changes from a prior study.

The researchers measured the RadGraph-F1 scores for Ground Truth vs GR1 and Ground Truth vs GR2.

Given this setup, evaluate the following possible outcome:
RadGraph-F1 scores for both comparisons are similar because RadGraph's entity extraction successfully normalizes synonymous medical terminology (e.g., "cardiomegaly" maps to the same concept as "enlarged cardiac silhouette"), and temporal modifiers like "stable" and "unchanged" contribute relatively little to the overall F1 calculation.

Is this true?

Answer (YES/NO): NO